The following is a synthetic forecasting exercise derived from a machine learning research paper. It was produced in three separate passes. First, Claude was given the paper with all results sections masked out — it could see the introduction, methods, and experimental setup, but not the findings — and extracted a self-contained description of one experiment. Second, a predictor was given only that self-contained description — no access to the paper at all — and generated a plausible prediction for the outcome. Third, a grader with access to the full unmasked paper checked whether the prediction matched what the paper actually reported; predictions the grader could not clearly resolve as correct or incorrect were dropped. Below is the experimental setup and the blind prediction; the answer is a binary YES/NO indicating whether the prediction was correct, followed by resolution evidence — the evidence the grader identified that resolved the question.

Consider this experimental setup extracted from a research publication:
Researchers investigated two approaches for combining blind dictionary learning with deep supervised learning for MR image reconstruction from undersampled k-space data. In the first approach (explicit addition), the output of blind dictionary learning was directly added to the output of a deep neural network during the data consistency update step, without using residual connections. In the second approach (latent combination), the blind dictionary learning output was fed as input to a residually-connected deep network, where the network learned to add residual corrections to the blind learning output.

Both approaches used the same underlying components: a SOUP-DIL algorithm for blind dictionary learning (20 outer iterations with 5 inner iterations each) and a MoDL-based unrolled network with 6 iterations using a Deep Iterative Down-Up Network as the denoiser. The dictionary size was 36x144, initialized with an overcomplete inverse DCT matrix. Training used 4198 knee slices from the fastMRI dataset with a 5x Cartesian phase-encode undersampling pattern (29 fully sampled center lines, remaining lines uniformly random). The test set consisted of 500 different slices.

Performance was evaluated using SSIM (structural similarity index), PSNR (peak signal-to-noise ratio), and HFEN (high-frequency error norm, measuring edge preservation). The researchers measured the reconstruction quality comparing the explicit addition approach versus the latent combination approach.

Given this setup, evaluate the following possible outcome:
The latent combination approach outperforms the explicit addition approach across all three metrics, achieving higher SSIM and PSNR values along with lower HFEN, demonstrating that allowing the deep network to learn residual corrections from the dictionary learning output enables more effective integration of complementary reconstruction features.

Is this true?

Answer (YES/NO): YES